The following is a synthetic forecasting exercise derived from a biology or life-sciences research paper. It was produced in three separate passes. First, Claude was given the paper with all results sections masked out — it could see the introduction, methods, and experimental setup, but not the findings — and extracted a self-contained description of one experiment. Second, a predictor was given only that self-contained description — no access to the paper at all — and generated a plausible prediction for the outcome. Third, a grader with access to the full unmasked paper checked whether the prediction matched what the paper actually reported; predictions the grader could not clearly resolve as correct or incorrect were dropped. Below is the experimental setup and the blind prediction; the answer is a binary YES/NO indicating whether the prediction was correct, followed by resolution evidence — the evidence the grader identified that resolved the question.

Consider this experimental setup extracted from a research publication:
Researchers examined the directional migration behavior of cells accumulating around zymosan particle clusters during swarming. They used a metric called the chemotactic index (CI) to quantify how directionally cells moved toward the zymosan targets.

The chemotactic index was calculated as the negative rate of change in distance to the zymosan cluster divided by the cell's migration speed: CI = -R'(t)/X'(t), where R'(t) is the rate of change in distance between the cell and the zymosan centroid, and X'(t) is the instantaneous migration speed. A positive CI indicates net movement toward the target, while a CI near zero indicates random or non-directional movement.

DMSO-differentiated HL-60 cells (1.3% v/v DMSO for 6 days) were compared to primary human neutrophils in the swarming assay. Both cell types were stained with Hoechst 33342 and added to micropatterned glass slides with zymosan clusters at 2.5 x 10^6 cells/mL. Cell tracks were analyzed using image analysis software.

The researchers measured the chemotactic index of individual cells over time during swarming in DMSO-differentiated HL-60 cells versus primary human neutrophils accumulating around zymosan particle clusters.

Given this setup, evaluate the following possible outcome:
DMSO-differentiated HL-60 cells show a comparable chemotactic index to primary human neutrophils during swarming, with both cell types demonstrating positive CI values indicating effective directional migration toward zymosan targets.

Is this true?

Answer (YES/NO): NO